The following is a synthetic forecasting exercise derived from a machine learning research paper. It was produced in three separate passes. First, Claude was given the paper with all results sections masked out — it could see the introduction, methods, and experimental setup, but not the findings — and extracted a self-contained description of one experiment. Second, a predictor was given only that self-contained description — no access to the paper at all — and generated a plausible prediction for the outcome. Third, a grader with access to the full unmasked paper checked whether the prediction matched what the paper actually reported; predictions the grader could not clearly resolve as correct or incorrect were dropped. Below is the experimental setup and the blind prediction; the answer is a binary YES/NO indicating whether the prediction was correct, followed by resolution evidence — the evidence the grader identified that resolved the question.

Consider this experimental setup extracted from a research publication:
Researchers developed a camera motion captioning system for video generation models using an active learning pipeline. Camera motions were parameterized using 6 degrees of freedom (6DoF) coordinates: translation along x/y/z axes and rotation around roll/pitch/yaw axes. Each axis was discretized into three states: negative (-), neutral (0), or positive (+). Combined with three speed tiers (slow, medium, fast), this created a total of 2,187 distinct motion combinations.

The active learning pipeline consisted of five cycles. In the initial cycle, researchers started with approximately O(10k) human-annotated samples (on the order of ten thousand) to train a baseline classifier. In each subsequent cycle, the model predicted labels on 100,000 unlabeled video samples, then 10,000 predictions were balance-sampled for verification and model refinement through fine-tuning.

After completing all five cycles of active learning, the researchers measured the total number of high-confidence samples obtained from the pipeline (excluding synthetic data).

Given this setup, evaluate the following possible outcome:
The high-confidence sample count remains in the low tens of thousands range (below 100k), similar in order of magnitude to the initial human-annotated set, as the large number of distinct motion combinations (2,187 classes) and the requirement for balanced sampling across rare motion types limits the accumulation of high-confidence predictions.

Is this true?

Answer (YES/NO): NO